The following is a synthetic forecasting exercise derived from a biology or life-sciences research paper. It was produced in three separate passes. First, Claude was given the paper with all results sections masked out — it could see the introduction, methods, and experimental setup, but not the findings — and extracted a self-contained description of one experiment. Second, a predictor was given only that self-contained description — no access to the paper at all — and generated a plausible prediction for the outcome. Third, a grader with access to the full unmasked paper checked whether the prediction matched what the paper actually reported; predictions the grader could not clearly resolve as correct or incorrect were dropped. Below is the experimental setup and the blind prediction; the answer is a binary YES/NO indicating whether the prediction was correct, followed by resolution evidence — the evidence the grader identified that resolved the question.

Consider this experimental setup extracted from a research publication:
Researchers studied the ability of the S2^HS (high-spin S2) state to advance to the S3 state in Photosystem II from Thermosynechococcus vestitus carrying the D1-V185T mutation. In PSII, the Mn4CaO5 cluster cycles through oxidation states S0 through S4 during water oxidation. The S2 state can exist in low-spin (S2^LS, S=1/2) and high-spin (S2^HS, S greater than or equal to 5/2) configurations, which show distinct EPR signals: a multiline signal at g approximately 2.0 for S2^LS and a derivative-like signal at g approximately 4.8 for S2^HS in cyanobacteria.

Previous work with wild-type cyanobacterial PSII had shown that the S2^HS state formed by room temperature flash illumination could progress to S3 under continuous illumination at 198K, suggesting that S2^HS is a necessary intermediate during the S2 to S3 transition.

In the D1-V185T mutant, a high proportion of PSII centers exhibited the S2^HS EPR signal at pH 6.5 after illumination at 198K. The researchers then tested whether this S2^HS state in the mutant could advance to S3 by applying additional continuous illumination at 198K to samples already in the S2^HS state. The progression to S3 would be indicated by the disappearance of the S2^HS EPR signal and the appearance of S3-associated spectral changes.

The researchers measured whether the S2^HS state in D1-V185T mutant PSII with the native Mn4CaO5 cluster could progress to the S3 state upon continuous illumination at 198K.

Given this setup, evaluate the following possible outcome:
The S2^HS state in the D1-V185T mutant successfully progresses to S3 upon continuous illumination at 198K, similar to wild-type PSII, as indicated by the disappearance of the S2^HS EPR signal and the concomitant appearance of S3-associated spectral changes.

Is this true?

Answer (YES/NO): NO